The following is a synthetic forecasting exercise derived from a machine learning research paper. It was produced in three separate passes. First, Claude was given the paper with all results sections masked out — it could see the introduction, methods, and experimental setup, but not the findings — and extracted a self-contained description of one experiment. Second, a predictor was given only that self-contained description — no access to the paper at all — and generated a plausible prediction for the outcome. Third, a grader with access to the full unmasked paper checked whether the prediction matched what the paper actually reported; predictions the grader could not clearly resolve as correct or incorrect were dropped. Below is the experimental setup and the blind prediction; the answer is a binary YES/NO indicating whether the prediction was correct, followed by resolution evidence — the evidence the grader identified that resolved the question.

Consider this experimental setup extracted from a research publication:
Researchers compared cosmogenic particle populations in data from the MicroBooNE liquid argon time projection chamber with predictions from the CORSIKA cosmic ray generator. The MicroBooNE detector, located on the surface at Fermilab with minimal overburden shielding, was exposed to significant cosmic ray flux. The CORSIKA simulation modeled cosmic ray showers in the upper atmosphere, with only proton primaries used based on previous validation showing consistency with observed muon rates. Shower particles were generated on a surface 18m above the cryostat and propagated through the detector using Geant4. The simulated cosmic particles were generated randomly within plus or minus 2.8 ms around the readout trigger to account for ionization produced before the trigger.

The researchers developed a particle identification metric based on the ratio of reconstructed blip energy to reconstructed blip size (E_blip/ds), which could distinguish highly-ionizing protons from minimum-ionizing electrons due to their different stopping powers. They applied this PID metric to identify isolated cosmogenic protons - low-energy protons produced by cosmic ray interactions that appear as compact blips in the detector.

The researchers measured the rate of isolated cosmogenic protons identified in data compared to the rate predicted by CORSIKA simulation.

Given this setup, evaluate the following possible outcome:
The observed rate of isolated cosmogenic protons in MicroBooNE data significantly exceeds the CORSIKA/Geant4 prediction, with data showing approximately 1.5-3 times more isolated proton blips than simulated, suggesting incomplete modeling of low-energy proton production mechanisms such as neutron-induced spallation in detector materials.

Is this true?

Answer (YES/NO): NO